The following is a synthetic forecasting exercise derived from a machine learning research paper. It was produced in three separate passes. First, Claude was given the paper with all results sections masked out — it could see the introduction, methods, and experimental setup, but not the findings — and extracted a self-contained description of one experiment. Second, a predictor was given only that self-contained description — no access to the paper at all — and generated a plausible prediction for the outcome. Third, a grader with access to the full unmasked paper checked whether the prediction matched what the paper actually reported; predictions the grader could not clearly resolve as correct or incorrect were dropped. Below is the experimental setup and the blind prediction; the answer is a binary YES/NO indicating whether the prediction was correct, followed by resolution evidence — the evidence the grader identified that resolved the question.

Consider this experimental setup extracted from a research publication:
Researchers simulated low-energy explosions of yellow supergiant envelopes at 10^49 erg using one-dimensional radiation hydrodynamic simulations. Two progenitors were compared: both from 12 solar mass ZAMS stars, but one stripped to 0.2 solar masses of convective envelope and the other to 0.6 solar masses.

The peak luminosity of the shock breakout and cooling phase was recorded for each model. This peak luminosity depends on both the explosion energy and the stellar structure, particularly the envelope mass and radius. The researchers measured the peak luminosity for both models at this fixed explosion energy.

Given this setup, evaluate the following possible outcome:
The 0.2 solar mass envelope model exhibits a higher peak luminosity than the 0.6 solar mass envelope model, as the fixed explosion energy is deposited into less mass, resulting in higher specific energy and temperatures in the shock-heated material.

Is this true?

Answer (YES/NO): YES